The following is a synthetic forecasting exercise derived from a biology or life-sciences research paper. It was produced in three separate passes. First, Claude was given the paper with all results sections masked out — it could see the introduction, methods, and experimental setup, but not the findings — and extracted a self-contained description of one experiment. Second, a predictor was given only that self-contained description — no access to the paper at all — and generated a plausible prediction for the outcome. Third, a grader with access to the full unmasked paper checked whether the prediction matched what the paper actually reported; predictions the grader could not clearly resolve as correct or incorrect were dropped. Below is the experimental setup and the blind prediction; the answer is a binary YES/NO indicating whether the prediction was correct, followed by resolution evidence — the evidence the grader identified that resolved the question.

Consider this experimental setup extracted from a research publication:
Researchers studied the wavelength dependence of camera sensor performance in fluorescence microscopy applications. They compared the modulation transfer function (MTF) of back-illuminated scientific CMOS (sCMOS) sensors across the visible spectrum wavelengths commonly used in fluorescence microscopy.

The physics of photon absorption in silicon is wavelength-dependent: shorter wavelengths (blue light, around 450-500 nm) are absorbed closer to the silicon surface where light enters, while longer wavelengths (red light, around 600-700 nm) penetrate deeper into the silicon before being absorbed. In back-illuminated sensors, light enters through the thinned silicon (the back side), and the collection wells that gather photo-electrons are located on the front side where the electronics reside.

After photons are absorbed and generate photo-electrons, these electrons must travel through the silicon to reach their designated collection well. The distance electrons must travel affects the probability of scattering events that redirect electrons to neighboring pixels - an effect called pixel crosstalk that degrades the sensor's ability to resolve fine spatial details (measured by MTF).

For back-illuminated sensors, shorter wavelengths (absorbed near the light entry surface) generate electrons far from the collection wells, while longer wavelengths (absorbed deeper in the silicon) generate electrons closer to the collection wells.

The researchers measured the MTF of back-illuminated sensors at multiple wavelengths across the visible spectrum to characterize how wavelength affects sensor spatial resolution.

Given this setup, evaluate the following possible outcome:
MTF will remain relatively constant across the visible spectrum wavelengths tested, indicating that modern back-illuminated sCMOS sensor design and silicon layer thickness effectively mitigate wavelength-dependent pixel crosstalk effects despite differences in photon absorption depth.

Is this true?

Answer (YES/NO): NO